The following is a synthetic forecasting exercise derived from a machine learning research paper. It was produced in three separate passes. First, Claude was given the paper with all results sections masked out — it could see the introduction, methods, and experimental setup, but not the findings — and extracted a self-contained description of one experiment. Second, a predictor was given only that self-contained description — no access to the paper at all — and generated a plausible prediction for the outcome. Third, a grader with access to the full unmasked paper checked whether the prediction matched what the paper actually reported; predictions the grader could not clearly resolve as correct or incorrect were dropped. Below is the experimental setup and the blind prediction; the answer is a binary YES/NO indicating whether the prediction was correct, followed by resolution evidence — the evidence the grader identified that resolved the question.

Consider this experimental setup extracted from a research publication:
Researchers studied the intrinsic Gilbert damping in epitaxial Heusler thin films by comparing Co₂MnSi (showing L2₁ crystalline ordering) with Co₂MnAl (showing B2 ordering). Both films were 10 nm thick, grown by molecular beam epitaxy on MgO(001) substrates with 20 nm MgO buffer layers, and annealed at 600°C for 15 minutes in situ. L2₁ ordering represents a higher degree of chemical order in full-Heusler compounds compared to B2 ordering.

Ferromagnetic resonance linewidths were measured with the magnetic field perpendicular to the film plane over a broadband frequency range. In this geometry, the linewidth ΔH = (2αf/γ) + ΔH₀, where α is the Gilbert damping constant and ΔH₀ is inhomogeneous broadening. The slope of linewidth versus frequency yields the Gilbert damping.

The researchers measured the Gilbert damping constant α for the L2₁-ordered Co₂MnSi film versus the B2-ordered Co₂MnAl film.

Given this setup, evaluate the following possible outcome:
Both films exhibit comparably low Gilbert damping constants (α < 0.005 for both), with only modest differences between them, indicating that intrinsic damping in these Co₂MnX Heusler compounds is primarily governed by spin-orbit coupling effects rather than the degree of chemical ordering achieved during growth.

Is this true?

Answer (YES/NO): YES